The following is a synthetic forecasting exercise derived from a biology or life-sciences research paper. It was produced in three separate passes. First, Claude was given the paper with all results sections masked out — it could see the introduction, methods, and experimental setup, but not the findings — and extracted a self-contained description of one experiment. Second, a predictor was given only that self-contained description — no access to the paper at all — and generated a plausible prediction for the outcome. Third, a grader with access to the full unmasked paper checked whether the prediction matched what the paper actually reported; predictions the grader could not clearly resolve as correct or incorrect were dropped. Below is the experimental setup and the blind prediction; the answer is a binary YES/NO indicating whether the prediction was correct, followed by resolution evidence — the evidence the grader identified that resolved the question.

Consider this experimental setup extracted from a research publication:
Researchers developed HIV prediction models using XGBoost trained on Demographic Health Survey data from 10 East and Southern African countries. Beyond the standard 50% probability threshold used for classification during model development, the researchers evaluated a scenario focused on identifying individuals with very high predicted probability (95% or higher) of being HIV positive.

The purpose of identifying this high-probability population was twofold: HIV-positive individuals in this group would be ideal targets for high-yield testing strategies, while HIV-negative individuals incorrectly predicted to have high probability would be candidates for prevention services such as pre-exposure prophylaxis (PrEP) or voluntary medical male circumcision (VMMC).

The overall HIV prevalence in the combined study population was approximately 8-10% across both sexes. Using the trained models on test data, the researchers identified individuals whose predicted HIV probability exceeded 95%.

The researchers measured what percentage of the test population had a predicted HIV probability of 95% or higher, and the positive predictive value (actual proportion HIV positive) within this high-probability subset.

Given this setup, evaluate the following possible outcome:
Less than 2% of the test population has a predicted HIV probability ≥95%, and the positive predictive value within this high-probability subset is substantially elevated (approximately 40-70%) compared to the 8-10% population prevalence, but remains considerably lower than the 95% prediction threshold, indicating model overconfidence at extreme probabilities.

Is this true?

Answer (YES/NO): NO